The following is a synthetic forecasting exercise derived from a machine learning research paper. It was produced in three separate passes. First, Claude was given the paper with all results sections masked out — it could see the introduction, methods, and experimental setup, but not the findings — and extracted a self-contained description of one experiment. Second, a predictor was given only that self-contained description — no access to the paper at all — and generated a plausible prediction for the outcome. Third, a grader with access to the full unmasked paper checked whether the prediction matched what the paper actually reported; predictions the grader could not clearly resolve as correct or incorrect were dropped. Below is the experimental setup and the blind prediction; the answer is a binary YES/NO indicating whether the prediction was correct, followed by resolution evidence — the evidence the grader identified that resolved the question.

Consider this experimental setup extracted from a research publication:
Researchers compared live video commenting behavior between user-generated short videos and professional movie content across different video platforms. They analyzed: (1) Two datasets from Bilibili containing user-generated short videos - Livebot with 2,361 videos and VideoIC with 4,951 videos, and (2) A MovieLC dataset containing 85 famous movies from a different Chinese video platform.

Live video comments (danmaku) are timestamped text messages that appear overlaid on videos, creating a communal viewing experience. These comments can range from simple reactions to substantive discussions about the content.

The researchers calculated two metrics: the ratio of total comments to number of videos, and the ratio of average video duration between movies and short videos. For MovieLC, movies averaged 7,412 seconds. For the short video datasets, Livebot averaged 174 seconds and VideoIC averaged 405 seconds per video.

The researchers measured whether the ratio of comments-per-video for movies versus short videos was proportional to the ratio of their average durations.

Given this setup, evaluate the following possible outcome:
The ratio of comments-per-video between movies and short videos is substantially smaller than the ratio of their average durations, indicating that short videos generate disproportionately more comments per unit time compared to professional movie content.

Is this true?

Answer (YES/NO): NO